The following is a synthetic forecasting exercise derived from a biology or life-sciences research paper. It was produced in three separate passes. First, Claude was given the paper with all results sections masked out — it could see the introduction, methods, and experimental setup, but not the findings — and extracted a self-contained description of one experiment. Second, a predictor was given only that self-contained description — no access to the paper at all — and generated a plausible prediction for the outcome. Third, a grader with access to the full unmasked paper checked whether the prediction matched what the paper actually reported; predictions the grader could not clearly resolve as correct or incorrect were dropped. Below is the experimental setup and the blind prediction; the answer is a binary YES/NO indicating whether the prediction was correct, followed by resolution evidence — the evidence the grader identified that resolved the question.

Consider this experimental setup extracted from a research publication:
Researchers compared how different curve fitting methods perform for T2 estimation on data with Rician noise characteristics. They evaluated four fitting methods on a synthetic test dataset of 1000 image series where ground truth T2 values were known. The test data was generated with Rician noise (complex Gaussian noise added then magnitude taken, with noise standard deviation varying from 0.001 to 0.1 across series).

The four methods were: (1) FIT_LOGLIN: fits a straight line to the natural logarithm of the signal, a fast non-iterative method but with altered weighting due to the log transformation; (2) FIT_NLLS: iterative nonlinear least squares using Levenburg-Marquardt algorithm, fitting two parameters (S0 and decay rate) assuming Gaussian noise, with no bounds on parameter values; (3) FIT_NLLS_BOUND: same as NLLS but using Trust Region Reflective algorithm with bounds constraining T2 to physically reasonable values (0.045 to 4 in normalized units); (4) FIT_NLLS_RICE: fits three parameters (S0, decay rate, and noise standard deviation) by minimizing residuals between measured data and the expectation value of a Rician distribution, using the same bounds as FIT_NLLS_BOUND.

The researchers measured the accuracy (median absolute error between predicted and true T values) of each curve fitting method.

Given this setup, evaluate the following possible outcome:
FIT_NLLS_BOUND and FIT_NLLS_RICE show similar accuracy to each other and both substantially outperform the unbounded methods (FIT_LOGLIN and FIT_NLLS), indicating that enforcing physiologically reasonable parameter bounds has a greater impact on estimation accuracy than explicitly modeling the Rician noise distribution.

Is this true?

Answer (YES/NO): NO